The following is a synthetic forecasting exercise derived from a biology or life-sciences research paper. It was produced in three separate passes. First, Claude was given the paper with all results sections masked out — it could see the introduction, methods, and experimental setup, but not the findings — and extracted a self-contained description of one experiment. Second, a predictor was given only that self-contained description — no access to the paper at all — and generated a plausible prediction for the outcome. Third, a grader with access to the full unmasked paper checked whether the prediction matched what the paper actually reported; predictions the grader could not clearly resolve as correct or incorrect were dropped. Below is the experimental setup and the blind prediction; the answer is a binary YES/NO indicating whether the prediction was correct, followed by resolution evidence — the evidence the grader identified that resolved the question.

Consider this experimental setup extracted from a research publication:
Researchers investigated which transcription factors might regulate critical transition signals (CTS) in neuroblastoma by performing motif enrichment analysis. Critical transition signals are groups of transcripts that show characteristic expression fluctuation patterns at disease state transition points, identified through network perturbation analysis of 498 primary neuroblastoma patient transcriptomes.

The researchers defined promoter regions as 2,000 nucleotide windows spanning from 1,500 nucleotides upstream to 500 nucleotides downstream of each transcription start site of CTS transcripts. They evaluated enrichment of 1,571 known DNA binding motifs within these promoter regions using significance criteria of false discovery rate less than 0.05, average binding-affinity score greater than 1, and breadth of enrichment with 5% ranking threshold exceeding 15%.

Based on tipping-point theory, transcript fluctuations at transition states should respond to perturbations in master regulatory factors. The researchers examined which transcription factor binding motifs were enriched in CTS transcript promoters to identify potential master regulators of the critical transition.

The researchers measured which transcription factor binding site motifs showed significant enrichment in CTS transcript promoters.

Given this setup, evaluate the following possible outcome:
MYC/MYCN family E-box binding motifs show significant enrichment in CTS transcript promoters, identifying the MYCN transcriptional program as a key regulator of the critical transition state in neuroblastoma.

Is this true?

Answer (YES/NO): NO